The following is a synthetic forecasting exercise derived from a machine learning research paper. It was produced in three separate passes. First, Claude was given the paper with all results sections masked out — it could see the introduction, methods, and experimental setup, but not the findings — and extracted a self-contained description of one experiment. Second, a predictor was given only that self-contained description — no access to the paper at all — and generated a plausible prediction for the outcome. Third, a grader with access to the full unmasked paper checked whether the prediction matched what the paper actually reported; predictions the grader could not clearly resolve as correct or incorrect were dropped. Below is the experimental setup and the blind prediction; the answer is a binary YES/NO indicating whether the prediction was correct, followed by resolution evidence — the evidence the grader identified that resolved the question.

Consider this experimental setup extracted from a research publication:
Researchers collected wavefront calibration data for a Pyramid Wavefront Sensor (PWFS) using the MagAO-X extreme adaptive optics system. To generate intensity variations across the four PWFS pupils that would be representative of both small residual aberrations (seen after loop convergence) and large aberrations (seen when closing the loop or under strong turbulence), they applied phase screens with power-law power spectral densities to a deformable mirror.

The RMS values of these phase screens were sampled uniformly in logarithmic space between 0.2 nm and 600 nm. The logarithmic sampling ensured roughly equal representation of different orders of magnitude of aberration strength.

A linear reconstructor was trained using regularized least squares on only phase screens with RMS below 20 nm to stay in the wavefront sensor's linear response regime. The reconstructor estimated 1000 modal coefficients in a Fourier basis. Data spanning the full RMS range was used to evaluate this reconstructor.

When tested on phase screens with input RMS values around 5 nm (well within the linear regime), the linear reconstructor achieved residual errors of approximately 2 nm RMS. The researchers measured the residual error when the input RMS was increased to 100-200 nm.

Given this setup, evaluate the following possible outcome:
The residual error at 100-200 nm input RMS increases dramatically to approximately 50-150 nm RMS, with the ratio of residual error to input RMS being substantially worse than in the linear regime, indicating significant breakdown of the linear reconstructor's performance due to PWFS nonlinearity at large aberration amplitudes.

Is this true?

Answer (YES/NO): NO